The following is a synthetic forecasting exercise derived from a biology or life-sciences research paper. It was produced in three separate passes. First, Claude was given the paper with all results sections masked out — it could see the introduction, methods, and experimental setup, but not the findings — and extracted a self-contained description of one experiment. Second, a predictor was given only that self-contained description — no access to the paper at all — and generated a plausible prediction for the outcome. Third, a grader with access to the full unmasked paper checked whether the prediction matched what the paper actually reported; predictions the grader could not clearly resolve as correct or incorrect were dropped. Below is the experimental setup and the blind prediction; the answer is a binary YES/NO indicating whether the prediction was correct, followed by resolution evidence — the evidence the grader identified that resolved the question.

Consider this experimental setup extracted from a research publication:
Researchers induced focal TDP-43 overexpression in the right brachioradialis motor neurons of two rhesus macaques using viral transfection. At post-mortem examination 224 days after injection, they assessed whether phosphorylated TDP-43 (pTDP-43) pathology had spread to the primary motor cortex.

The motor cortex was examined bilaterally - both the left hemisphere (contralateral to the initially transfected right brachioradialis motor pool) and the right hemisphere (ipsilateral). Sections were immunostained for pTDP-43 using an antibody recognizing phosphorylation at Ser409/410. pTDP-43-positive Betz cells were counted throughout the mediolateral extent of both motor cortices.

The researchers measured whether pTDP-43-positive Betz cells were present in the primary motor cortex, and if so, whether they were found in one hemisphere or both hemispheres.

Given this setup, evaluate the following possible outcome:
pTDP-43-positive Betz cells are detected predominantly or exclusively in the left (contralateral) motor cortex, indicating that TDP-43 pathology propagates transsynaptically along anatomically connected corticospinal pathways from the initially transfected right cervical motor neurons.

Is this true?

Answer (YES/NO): NO